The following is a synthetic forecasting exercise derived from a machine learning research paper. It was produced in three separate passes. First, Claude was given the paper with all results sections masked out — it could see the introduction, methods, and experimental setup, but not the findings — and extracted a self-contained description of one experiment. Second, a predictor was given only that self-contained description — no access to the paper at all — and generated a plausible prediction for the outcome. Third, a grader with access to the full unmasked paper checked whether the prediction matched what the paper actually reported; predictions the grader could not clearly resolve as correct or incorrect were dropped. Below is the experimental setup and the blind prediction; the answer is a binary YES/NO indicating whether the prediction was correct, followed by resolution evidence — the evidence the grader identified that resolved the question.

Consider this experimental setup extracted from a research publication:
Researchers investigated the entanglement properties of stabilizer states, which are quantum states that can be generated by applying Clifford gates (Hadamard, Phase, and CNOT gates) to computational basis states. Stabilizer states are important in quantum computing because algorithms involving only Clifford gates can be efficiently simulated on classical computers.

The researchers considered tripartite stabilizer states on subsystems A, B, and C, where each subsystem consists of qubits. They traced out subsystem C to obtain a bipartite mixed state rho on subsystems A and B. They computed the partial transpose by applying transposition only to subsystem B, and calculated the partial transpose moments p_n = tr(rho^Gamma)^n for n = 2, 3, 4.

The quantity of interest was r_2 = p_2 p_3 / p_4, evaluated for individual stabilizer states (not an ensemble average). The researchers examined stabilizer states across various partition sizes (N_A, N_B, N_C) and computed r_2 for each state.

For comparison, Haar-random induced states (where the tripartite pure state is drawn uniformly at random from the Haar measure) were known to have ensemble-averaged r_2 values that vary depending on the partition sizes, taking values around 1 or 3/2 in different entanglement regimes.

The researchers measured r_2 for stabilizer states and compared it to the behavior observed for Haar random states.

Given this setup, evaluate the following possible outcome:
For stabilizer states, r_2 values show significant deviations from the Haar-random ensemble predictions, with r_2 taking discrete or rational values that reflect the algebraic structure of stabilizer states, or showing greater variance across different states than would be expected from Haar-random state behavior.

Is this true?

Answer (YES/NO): YES